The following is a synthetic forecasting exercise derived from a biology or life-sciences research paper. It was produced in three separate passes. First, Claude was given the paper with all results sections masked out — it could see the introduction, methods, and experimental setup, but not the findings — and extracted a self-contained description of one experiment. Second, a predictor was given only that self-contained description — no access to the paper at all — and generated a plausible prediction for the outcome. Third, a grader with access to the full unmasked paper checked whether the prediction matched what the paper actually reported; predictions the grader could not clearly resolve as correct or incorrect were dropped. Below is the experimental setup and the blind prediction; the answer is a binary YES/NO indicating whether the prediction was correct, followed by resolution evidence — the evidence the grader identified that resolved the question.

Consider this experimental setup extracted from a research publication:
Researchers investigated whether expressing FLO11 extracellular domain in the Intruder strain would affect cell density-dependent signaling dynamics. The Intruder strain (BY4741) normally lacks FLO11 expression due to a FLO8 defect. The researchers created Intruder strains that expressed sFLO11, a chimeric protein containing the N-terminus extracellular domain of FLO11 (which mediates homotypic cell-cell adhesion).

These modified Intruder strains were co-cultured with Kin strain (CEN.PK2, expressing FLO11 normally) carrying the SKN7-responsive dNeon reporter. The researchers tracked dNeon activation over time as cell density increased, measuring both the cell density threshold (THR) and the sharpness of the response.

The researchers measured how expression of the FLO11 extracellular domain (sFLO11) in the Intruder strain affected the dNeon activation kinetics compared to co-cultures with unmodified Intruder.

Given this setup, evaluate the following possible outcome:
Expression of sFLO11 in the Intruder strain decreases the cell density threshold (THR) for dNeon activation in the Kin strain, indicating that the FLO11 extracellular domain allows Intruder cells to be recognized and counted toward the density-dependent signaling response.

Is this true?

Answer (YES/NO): NO